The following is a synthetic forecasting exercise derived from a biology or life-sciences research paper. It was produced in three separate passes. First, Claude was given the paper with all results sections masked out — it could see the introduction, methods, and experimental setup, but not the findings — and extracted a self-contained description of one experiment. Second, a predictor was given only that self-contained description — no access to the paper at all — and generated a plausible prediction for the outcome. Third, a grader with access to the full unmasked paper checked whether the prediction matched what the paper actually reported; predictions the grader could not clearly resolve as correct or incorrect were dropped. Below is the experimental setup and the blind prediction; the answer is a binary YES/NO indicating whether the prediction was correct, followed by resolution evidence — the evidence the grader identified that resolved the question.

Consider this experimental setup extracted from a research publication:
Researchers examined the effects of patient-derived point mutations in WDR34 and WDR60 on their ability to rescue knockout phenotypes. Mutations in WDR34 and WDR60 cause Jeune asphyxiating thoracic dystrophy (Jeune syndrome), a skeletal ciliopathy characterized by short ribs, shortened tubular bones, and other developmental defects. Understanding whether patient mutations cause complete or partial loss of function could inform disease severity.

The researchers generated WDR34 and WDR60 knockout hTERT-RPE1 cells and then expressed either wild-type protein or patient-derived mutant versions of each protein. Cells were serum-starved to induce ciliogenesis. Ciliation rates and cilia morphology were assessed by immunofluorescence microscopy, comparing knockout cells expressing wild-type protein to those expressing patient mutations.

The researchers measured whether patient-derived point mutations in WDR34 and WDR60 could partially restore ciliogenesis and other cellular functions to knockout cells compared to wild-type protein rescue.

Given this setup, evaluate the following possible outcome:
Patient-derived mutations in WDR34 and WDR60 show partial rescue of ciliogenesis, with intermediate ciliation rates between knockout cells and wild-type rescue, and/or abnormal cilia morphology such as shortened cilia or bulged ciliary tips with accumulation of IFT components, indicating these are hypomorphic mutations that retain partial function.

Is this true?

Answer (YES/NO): NO